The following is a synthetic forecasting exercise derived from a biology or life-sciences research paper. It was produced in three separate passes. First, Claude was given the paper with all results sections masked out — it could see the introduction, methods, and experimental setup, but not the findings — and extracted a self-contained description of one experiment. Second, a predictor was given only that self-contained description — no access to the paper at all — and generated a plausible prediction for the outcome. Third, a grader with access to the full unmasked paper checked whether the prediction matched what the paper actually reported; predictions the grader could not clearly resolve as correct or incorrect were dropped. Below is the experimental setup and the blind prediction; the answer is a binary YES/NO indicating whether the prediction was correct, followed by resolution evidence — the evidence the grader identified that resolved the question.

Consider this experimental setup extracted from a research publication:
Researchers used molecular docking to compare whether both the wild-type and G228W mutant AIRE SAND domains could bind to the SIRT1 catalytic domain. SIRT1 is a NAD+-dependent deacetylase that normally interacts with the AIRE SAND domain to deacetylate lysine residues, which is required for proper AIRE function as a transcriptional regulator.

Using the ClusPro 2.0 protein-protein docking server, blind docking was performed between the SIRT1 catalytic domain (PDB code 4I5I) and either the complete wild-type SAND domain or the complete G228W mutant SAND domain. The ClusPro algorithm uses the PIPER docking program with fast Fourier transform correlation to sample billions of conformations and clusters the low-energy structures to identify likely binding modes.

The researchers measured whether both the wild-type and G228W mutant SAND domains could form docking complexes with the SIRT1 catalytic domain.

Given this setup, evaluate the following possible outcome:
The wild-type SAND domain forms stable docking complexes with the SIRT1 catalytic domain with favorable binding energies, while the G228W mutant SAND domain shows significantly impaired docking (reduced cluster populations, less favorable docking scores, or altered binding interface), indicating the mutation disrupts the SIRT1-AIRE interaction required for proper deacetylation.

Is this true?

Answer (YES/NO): NO